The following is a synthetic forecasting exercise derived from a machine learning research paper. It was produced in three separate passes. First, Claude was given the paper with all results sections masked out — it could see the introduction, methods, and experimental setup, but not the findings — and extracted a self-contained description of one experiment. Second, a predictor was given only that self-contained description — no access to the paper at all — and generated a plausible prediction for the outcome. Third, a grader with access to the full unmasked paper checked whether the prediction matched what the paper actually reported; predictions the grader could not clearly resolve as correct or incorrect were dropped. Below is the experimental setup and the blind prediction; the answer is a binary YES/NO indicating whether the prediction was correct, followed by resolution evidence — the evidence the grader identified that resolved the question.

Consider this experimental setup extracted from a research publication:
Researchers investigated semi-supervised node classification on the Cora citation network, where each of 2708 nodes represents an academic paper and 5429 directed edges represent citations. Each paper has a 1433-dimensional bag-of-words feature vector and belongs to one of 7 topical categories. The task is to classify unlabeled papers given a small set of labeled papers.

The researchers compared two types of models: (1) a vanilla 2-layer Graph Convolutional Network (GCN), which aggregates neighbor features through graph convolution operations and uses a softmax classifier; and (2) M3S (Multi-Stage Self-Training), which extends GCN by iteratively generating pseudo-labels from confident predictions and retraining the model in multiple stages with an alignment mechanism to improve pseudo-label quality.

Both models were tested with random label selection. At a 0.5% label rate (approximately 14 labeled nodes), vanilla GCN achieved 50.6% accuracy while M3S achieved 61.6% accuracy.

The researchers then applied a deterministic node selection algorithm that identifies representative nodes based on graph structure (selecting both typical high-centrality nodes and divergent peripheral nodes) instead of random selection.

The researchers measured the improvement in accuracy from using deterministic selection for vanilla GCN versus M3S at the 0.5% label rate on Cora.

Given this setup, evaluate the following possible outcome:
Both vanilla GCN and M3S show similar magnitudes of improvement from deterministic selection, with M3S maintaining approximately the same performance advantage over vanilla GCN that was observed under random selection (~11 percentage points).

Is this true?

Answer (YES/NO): NO